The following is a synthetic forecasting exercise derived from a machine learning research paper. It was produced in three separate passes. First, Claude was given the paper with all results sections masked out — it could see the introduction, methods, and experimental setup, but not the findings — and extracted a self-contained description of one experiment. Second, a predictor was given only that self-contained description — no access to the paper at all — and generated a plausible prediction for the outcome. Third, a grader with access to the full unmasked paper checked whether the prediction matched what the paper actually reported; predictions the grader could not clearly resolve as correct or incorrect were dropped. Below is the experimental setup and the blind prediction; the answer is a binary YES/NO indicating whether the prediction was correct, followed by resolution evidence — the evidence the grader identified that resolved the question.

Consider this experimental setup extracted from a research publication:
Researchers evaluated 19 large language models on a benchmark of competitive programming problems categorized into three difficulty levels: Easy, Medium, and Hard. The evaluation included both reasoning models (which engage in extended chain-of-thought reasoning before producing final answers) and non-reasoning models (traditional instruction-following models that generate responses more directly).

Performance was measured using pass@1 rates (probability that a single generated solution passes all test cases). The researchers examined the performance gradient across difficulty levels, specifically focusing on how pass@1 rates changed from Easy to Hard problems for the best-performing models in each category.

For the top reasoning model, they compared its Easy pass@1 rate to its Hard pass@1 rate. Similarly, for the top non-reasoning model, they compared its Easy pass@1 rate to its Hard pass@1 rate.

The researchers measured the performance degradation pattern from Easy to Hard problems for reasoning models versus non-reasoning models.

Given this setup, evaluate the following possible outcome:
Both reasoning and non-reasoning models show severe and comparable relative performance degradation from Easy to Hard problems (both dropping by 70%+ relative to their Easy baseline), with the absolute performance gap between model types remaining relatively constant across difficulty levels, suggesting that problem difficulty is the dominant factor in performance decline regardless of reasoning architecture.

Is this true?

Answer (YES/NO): NO